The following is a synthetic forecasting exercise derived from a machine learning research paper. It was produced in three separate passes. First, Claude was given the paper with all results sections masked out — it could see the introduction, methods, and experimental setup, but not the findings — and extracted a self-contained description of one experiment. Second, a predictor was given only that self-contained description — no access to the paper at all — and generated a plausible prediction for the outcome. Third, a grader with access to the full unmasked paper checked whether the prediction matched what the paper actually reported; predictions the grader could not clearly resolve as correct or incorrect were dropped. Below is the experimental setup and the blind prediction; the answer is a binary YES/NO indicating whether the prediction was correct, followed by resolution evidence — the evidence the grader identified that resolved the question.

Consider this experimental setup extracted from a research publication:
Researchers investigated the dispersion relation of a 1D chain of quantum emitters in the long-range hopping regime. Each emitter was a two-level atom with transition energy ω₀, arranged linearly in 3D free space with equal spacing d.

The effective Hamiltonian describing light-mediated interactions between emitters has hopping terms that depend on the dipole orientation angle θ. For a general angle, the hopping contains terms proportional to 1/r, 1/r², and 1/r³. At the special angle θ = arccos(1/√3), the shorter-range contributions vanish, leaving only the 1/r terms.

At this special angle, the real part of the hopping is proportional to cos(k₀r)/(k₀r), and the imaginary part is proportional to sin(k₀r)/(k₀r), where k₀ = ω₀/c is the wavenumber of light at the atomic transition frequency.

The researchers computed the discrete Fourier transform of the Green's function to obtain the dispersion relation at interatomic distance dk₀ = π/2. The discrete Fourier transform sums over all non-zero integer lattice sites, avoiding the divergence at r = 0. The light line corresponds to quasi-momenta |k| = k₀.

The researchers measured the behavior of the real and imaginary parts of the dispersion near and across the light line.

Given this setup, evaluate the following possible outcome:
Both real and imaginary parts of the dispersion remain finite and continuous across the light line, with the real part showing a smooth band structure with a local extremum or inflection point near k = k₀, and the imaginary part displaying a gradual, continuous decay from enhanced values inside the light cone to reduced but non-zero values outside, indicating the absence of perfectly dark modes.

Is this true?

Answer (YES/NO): NO